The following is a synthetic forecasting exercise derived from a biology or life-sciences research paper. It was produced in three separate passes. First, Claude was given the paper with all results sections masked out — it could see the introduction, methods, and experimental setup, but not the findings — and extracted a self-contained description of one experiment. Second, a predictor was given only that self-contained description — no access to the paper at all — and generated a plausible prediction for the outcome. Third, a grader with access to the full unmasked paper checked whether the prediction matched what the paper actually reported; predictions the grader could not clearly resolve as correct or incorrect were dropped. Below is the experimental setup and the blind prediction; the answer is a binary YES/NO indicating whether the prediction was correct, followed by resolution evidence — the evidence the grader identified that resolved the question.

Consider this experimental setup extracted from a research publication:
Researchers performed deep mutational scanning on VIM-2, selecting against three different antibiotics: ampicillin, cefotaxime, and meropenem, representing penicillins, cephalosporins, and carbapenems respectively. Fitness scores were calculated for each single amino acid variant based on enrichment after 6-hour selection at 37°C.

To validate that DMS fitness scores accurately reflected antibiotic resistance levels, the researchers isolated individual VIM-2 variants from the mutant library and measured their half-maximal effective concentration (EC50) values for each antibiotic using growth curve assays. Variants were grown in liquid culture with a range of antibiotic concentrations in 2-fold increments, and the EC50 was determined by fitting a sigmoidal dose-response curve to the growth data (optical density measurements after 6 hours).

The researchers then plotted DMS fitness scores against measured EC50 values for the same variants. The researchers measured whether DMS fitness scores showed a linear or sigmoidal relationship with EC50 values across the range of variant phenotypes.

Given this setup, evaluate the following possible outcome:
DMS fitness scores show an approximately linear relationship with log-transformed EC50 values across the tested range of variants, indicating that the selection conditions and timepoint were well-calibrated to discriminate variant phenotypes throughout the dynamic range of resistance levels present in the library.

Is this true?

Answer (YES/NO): NO